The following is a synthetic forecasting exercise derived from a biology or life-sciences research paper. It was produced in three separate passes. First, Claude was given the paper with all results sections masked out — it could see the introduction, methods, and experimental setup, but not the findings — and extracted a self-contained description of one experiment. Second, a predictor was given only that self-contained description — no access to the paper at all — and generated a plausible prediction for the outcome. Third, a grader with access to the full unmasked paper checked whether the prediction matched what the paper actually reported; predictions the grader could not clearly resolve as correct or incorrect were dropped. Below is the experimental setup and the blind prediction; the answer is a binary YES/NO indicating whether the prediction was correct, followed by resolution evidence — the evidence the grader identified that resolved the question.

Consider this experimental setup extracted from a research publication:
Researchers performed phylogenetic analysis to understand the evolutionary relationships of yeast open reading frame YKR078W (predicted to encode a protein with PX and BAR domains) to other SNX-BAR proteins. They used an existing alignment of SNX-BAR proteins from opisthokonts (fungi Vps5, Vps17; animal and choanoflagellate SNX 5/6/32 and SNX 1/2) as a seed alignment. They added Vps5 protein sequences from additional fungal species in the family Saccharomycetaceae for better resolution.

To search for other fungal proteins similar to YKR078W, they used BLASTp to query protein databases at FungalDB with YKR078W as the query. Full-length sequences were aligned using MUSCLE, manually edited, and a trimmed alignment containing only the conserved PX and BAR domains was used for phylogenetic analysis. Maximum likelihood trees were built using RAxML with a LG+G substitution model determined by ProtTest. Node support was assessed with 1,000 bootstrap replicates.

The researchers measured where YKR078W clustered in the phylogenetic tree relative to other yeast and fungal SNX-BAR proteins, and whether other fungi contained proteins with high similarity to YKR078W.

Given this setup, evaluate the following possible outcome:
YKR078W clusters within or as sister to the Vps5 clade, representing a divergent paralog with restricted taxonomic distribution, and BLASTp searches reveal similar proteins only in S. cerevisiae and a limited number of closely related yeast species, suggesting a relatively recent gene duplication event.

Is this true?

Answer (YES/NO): NO